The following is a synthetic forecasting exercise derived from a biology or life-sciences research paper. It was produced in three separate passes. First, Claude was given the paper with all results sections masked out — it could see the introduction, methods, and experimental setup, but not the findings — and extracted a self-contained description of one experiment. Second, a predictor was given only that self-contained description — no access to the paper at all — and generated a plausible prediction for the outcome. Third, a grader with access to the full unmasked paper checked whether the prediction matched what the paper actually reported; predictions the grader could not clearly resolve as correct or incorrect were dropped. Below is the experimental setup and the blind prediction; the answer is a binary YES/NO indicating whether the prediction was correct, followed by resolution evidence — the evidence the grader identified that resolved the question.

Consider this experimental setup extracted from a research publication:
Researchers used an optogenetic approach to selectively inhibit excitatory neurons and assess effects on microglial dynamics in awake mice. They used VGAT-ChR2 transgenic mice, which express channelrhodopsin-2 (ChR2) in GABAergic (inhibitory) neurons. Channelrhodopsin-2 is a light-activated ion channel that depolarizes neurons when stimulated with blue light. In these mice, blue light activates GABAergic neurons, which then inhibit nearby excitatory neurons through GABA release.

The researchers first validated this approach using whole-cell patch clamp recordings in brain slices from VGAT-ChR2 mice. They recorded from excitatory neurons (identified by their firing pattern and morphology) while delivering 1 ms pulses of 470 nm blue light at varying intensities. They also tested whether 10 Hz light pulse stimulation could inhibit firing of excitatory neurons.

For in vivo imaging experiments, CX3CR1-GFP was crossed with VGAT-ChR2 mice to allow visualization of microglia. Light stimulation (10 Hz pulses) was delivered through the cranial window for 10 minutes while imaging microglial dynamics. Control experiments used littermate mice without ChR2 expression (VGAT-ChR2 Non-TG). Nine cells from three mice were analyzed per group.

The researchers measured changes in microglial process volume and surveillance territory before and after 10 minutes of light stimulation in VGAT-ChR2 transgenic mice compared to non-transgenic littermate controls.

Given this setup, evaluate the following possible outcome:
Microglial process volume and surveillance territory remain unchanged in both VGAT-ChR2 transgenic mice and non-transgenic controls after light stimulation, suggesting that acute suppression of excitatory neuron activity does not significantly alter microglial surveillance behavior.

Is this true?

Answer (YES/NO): NO